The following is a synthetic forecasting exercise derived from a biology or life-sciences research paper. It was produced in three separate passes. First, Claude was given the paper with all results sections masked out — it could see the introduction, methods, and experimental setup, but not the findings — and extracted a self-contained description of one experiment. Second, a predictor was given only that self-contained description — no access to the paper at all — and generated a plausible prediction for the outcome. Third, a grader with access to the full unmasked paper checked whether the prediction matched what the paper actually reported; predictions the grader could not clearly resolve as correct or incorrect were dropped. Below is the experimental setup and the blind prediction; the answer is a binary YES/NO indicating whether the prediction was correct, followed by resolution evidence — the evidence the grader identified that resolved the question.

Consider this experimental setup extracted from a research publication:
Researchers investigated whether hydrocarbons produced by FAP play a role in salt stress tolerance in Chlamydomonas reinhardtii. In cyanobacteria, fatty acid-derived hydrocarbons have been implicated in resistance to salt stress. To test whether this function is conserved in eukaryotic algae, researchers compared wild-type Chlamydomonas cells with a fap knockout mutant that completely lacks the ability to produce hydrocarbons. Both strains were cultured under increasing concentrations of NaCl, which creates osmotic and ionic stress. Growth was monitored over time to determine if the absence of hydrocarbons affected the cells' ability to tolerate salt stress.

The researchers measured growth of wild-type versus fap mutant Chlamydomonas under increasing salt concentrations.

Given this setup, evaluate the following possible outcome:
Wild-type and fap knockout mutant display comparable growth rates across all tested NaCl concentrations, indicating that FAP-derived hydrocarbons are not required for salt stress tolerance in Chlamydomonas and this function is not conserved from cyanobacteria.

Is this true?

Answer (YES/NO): YES